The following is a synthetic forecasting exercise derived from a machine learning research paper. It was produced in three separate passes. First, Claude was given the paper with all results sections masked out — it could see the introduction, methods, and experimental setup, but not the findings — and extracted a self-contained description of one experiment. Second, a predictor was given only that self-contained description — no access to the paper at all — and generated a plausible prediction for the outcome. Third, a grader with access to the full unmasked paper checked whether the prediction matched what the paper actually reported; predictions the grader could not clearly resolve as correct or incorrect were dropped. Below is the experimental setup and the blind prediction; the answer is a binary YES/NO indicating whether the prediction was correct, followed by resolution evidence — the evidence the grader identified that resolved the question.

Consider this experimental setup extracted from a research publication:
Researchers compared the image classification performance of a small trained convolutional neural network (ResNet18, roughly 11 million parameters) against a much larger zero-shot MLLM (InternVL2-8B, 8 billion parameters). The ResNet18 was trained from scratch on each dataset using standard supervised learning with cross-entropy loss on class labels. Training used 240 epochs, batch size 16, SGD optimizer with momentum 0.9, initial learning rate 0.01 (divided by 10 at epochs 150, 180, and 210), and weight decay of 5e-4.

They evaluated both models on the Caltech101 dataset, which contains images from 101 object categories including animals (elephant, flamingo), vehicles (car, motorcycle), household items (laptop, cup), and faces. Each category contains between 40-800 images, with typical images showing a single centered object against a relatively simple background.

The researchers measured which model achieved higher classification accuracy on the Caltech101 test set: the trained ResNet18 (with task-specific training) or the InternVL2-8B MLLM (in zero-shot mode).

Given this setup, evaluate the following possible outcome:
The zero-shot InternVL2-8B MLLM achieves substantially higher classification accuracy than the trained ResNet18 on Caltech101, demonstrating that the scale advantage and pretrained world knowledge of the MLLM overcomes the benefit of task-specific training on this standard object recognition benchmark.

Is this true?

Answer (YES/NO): YES